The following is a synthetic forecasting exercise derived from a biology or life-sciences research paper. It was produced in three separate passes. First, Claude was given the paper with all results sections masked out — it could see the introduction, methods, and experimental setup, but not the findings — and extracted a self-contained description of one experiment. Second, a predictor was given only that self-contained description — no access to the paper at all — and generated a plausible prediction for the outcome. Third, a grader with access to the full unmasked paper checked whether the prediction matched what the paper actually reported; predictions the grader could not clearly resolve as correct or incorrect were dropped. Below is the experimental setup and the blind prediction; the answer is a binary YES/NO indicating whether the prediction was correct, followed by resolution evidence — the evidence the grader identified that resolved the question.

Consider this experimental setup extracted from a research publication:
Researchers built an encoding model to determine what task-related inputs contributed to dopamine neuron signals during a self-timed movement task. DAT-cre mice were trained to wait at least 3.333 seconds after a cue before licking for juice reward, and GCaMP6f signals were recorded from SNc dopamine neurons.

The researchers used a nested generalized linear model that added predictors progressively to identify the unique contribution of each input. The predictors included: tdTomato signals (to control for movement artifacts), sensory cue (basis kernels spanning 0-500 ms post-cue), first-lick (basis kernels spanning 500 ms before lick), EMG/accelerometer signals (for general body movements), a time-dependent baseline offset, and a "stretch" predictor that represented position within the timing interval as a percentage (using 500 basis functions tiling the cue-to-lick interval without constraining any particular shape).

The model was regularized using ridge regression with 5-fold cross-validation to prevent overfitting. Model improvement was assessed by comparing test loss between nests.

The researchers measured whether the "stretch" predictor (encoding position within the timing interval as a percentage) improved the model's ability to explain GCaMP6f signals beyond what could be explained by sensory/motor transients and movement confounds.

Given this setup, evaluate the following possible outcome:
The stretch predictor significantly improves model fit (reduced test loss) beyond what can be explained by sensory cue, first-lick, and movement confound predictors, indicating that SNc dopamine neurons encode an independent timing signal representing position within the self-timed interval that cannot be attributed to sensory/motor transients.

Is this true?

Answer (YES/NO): YES